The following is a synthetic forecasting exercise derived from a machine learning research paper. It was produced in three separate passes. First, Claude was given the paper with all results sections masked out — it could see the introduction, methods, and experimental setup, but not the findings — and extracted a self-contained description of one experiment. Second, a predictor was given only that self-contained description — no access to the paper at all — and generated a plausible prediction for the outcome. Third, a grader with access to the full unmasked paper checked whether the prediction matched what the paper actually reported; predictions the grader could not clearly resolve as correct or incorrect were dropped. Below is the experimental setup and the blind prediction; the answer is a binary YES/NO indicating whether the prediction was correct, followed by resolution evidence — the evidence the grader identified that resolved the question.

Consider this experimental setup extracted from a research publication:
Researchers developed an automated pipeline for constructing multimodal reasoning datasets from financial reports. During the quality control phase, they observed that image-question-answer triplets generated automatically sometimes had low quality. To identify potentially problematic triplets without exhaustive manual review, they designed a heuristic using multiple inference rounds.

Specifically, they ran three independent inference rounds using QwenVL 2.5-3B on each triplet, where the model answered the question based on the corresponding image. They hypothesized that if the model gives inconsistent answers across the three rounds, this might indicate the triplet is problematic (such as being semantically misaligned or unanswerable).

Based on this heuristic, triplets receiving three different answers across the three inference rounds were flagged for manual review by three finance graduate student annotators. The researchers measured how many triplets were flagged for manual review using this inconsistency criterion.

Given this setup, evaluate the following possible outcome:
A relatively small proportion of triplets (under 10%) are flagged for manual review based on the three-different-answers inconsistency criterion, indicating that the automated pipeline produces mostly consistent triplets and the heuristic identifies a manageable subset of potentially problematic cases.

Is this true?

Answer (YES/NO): YES